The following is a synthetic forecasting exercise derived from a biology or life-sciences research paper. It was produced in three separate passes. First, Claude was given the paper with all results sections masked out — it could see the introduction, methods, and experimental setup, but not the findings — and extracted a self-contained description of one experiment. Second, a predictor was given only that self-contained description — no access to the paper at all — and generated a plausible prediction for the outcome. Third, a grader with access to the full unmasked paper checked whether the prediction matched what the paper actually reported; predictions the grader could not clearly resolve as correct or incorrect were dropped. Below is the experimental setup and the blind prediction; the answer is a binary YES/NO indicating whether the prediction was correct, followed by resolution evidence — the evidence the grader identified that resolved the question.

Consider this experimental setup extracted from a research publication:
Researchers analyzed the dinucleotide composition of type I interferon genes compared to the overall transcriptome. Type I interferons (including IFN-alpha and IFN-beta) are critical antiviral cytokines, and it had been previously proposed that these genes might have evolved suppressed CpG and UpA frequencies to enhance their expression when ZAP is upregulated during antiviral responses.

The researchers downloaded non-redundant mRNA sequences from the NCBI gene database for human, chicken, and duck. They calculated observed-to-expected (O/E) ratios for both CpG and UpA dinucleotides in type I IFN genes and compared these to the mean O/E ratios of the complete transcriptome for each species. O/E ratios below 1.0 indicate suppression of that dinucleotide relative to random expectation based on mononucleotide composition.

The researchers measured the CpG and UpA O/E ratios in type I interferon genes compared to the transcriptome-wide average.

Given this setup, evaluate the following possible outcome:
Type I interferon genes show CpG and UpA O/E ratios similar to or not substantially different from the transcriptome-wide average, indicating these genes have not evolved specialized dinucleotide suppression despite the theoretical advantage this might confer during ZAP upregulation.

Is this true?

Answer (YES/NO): NO